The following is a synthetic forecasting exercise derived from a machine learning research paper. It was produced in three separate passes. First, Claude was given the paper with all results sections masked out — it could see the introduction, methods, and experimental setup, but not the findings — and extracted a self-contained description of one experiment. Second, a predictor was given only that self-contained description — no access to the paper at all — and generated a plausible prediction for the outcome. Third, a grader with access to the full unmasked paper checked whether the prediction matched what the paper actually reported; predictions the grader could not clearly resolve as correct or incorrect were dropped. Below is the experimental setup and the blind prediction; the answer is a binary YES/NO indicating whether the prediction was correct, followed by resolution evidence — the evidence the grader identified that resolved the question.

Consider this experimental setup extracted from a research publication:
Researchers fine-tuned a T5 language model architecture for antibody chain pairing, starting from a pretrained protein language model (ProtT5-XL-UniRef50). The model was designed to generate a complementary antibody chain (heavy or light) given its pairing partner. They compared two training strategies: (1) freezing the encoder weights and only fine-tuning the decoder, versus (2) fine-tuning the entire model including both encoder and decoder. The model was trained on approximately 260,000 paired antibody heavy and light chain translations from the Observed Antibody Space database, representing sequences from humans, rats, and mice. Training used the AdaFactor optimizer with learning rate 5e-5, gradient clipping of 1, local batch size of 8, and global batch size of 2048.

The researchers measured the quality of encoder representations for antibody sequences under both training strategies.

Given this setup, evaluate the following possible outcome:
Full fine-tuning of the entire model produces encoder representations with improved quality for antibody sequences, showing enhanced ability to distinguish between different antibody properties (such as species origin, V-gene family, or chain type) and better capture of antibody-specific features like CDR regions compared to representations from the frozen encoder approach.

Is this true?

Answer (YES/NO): NO